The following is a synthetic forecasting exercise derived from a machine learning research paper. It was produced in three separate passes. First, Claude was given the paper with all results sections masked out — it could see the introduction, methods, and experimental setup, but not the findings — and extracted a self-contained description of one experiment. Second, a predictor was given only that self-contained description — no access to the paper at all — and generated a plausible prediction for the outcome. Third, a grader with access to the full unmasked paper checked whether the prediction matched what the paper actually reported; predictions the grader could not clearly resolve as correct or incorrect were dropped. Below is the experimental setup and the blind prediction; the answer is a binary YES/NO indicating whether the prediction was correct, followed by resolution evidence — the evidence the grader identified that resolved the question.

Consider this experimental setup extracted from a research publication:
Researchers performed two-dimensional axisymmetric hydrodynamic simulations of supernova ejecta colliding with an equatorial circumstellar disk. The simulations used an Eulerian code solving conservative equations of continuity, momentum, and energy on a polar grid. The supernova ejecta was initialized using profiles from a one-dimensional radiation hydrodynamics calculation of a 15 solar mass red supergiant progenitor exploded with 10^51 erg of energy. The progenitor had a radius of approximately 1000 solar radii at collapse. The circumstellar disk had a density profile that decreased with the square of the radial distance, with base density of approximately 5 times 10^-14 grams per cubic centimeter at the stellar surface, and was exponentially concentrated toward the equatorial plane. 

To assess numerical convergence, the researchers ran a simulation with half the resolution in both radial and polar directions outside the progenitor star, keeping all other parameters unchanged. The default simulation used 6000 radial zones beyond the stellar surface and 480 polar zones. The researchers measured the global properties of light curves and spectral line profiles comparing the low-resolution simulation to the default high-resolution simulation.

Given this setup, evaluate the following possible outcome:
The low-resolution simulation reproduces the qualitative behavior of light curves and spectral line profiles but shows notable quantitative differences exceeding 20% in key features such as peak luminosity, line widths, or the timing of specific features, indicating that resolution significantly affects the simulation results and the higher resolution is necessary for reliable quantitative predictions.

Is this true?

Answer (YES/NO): NO